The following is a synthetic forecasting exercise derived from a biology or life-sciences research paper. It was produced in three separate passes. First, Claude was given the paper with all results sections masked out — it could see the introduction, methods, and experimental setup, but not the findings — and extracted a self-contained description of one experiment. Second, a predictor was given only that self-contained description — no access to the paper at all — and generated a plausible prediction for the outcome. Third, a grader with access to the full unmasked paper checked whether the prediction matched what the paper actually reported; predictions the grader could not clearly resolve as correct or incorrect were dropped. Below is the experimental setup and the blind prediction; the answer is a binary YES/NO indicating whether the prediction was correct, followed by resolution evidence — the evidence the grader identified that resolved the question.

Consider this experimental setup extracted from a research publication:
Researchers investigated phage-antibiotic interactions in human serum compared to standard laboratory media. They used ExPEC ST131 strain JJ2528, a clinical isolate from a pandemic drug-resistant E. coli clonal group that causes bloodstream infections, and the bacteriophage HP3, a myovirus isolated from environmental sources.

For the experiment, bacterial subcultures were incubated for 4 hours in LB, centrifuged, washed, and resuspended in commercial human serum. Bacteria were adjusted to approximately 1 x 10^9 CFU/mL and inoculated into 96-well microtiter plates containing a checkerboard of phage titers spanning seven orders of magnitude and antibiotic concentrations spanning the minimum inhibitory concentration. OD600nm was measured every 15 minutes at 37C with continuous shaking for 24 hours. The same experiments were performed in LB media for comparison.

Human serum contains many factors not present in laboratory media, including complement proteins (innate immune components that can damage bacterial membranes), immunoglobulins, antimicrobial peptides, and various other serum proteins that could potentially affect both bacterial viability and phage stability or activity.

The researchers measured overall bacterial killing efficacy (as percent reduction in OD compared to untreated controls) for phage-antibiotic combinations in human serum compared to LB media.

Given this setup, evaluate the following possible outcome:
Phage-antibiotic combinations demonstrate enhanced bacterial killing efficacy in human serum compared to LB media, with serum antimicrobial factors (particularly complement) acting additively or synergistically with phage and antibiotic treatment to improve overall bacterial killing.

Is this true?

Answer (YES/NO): NO